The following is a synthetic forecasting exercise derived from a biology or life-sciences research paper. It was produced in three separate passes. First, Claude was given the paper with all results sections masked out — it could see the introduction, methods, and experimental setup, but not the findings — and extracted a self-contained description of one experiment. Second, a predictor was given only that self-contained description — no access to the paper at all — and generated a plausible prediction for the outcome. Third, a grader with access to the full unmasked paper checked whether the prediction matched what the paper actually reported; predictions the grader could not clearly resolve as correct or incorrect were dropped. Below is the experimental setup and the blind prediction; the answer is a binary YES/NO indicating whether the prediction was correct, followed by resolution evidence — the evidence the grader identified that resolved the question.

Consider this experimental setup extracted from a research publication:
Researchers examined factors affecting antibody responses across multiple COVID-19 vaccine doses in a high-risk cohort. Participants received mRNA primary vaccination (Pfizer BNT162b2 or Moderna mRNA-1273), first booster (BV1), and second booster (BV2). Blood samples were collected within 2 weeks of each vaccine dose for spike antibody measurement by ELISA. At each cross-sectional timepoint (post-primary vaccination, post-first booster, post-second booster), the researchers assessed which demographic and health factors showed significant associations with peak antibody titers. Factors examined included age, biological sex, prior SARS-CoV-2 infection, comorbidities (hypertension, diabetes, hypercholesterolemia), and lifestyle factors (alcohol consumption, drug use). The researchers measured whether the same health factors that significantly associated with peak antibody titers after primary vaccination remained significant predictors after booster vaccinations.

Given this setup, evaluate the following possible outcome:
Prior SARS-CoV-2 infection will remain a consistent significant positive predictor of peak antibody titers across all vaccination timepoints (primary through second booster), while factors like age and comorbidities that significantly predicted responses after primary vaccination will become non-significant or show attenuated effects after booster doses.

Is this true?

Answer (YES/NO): NO